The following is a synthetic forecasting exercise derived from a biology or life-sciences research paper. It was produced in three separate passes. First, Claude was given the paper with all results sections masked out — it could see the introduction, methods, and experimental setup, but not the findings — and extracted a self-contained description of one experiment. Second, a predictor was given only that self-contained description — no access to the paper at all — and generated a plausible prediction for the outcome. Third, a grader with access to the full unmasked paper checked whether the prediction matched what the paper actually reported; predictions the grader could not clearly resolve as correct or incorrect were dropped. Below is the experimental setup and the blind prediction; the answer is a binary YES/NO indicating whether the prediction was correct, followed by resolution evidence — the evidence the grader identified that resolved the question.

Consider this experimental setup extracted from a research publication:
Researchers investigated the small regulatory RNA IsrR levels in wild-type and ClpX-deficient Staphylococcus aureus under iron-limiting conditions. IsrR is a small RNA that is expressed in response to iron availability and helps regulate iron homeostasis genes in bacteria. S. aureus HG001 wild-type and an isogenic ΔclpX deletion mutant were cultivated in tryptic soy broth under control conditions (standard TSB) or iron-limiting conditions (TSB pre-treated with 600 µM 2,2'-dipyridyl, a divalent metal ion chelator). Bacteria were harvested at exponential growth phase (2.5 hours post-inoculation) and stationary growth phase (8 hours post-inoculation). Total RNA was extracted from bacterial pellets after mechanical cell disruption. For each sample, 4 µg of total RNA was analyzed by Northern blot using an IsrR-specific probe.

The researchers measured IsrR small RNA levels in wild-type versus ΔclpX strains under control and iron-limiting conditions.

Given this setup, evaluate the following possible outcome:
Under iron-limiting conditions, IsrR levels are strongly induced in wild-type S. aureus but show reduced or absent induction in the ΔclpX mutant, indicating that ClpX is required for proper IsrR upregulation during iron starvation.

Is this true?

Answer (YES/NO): NO